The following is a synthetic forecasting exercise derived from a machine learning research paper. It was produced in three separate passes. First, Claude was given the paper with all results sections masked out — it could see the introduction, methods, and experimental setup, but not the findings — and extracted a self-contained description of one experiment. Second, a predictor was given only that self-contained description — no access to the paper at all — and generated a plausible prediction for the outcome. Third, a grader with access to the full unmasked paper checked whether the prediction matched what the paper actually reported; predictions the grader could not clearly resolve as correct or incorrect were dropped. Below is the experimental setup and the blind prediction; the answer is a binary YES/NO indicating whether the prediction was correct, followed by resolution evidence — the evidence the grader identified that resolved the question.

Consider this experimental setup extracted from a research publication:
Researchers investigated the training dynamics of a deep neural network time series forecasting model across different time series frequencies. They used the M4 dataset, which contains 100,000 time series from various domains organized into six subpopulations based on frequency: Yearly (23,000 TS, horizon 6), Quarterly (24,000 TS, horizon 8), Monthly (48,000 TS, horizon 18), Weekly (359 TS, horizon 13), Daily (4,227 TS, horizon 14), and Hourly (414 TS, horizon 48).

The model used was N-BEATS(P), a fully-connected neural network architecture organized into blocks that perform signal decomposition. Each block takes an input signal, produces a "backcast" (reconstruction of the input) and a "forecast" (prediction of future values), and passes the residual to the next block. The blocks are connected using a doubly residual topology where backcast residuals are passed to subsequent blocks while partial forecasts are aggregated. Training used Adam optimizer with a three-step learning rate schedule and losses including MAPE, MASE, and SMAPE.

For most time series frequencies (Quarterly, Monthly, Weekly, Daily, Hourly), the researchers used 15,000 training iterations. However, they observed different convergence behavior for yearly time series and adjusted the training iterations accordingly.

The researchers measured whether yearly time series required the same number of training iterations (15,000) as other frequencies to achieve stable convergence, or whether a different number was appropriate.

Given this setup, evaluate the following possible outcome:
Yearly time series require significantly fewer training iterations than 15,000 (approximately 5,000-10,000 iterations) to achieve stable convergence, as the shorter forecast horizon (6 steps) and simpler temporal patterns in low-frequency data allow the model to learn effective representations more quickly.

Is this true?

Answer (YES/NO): YES